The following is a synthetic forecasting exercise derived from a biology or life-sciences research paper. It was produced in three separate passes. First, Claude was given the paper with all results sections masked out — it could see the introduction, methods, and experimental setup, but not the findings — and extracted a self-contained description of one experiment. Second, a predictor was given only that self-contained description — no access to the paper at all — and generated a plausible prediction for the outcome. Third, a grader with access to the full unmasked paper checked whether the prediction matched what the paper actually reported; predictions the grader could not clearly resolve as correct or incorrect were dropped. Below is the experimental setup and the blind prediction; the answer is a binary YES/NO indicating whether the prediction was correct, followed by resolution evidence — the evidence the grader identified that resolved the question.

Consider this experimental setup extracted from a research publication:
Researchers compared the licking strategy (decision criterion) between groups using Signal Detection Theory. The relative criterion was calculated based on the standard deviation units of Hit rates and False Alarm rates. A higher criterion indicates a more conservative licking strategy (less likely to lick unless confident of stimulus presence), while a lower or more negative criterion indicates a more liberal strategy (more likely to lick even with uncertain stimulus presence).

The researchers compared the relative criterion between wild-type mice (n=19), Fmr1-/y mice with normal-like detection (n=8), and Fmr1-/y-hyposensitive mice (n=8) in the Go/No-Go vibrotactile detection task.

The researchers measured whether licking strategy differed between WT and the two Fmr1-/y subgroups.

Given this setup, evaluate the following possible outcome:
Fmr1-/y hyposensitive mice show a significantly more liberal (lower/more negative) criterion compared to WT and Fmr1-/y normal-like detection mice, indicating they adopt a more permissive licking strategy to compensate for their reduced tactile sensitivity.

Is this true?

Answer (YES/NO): NO